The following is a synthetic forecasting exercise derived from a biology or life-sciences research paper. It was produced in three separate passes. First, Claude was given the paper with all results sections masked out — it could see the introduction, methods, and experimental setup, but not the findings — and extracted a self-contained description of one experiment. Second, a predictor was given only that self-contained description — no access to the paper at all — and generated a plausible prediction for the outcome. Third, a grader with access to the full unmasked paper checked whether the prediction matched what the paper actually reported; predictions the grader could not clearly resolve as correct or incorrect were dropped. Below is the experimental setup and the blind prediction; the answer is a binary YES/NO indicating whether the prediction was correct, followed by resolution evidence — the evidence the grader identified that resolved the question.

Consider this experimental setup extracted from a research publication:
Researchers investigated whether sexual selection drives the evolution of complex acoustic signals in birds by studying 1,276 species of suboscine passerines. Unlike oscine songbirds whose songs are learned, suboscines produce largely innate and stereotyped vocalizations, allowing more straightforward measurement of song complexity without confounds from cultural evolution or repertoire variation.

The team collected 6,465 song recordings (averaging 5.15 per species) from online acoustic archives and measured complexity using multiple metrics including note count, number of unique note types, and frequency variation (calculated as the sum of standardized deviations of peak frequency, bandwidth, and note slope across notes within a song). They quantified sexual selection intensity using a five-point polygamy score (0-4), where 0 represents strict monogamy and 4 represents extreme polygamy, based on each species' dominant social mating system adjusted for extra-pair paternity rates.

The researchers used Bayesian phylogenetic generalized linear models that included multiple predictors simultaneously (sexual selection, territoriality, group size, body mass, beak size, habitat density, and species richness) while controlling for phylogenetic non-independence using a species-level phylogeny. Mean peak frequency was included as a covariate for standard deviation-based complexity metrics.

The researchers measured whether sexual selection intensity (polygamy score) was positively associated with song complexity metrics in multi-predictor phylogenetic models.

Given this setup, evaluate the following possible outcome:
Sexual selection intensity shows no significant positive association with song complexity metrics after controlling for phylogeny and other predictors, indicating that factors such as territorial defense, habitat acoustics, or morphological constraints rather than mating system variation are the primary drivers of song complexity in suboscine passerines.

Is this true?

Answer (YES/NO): YES